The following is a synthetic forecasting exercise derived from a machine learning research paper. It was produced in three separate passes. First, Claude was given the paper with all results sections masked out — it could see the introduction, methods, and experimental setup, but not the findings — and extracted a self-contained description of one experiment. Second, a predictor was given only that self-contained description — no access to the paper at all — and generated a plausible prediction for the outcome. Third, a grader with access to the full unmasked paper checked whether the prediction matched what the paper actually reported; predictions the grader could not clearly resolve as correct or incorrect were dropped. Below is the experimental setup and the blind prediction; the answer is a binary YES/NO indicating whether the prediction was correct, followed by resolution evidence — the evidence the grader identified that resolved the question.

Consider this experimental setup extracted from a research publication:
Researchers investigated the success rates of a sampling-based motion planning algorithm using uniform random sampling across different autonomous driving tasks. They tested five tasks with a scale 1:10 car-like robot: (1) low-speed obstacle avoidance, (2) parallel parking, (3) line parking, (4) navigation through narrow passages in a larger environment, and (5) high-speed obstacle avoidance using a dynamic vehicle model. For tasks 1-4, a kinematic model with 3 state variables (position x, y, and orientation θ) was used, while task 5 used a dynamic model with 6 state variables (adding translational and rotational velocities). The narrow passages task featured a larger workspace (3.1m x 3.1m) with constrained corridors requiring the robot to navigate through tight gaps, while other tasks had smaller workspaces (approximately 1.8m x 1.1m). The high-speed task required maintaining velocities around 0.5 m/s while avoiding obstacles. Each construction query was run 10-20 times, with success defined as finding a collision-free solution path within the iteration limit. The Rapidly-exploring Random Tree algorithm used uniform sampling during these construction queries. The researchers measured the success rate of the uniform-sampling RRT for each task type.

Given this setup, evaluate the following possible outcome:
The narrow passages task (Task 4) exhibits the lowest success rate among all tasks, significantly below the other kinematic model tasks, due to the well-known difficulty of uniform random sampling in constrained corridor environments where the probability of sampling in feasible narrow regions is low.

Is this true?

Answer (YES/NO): NO